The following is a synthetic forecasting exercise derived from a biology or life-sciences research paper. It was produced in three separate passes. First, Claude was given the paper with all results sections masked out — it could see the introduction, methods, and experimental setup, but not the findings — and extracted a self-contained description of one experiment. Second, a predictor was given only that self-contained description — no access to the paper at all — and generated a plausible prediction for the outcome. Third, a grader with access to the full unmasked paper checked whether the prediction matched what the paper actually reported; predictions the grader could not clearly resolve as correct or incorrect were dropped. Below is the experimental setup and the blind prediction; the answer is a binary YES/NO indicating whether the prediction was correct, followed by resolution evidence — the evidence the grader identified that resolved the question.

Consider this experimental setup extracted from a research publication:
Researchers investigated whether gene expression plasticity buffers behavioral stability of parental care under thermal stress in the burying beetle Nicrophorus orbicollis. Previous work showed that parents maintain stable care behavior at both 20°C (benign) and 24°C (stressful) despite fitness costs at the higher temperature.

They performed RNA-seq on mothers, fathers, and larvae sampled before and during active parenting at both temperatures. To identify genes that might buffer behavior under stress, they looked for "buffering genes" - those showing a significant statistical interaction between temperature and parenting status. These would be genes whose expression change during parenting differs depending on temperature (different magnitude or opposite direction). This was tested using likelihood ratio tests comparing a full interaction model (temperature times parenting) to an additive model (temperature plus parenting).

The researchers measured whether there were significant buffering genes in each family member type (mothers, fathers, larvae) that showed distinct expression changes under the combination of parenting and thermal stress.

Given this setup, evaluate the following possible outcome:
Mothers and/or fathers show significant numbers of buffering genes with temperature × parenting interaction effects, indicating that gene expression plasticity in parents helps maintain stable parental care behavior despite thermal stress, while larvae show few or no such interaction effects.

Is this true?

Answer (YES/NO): NO